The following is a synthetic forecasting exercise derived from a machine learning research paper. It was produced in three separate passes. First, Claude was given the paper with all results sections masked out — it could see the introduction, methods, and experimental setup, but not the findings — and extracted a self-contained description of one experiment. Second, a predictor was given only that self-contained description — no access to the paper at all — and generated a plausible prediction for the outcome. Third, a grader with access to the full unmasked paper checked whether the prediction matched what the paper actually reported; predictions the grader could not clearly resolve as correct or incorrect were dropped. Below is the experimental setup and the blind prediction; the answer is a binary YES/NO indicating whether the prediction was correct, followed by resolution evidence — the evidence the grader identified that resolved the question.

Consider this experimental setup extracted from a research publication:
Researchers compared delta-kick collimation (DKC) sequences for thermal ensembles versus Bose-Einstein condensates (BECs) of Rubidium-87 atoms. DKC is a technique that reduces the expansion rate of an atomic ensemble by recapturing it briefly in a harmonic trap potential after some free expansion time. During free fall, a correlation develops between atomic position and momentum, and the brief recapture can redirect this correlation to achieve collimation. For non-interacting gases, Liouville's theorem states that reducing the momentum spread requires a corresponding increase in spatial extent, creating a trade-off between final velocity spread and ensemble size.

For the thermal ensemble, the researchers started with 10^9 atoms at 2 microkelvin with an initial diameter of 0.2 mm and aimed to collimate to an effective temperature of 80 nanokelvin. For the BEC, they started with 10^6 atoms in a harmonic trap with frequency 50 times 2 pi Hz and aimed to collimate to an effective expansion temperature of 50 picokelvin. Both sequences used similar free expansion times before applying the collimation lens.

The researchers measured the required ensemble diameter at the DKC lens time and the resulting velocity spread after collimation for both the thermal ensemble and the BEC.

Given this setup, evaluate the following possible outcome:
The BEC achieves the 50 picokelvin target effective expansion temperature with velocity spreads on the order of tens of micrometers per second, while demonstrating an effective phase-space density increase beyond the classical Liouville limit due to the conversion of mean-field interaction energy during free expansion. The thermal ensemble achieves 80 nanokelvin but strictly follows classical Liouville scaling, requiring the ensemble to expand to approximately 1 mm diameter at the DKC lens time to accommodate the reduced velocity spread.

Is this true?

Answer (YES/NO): NO